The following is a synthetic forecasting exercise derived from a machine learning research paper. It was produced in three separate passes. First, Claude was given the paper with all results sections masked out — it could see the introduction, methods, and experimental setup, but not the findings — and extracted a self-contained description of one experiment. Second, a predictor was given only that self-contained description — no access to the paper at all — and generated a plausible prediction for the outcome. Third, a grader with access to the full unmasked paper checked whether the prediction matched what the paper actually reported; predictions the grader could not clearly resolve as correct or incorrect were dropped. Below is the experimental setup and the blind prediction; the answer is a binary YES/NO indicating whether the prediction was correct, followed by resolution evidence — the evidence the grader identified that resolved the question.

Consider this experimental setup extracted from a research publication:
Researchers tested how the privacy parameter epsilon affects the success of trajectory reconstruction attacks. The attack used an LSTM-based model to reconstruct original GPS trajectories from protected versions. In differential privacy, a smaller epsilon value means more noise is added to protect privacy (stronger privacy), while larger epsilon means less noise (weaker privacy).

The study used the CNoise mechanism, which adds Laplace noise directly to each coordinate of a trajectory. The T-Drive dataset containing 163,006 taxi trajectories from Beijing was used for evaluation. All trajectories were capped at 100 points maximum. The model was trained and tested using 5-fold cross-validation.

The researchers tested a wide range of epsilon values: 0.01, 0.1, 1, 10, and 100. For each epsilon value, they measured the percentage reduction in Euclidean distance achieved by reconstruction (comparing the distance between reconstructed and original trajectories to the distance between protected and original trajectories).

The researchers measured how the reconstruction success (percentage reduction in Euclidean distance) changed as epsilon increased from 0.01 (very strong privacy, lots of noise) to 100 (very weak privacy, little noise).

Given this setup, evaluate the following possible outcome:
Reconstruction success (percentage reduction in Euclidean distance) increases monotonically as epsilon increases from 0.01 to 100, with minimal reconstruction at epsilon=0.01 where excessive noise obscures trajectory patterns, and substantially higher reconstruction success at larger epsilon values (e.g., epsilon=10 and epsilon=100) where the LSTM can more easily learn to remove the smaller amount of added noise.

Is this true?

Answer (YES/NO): NO